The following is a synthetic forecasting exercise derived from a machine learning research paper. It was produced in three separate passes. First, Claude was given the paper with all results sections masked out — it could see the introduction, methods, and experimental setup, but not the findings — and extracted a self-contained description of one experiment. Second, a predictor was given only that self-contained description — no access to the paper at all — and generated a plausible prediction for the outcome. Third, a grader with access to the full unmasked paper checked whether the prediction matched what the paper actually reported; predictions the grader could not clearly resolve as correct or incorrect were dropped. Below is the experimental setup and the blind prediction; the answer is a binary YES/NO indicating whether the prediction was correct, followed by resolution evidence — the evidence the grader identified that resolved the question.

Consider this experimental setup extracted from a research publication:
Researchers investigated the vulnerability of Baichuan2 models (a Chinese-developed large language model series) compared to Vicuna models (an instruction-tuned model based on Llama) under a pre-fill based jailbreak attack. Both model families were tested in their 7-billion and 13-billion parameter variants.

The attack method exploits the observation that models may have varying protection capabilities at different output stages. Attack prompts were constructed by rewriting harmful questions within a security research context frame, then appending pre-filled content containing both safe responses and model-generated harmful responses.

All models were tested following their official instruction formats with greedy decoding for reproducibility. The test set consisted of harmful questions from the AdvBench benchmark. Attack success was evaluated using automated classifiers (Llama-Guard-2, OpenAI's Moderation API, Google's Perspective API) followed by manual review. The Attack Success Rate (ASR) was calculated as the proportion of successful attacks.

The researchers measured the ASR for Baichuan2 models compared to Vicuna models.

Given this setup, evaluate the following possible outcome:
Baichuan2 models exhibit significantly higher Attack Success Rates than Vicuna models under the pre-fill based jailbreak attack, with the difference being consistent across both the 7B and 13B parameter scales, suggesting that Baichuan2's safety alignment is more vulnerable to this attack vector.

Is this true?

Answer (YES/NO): NO